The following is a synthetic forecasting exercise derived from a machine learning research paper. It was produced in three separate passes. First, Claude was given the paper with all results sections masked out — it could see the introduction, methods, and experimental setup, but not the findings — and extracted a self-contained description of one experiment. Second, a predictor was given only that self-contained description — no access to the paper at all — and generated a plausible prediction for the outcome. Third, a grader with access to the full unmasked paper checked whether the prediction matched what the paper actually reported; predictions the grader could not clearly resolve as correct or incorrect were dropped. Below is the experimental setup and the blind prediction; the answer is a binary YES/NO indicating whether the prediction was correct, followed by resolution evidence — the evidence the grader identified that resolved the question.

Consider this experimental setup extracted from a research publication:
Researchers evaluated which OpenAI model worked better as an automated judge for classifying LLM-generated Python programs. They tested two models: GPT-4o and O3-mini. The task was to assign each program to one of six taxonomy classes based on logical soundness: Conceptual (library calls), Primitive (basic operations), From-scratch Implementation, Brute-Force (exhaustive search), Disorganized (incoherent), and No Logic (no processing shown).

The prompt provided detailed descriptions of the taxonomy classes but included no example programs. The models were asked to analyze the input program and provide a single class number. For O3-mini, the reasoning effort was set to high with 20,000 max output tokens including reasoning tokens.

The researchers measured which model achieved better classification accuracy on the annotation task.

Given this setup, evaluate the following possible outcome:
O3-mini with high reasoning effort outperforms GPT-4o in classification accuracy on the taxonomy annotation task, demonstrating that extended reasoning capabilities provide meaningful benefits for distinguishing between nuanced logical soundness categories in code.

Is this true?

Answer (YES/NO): NO